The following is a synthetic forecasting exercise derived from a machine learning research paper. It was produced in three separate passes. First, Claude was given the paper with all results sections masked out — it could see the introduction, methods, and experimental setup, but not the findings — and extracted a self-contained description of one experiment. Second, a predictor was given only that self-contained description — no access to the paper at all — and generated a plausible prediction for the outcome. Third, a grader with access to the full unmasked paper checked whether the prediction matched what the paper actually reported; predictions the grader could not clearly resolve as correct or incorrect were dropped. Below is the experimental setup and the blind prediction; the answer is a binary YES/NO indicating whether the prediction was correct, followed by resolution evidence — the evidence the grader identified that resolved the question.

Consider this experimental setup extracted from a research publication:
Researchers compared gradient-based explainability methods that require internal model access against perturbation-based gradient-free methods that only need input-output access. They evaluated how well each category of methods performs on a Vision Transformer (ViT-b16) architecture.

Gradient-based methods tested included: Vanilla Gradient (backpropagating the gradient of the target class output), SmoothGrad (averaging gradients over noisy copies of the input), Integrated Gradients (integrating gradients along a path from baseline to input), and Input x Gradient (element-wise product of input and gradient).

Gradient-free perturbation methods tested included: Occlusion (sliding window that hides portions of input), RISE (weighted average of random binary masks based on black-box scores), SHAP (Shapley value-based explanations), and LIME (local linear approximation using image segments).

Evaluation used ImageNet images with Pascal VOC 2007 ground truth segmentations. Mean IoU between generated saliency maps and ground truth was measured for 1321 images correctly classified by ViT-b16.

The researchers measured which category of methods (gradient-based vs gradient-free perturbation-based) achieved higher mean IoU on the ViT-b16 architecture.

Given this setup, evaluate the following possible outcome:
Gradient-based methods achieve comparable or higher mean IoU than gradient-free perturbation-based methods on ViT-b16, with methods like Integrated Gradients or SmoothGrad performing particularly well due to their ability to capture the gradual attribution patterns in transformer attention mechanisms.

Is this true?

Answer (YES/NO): NO